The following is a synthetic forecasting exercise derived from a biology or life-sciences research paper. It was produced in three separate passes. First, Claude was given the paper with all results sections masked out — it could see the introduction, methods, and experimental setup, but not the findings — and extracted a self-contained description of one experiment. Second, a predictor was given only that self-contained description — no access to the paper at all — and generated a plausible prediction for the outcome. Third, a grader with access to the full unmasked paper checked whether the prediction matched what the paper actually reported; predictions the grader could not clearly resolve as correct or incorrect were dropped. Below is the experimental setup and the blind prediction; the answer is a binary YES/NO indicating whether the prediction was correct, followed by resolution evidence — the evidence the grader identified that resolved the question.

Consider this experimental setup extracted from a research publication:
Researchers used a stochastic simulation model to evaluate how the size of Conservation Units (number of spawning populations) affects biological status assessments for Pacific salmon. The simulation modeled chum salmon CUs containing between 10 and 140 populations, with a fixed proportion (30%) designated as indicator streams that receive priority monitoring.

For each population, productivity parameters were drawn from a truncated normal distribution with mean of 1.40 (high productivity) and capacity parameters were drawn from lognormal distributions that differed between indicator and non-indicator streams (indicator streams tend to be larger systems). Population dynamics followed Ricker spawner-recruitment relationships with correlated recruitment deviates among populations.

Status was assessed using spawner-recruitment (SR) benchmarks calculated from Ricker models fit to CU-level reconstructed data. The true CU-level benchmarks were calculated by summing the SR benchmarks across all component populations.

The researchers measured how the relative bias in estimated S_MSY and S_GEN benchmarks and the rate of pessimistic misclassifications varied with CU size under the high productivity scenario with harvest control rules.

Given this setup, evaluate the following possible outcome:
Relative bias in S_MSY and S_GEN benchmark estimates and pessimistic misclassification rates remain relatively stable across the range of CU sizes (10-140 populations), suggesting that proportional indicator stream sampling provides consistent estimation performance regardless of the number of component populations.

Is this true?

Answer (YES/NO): NO